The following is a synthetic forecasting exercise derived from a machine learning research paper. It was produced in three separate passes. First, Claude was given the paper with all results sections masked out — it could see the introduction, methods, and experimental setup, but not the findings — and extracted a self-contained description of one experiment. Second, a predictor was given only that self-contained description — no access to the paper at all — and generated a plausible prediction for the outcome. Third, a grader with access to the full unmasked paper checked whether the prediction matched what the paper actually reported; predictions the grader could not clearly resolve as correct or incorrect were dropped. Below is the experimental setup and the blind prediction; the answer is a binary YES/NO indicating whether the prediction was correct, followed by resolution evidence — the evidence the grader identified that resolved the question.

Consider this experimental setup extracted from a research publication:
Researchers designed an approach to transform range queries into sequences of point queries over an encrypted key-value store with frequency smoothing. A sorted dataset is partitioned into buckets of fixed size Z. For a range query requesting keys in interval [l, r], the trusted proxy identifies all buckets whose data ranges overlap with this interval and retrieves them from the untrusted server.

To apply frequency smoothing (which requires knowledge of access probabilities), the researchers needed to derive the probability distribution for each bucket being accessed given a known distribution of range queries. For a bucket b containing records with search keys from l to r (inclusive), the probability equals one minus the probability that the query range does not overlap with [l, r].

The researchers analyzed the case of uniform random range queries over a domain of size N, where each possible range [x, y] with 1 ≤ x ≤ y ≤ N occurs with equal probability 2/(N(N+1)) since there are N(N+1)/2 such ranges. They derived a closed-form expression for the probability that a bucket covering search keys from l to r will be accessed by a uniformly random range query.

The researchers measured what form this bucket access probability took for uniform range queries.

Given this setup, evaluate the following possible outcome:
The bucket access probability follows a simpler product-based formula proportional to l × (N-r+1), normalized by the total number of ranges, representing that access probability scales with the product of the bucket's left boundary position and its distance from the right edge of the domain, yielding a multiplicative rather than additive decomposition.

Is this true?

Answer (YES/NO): NO